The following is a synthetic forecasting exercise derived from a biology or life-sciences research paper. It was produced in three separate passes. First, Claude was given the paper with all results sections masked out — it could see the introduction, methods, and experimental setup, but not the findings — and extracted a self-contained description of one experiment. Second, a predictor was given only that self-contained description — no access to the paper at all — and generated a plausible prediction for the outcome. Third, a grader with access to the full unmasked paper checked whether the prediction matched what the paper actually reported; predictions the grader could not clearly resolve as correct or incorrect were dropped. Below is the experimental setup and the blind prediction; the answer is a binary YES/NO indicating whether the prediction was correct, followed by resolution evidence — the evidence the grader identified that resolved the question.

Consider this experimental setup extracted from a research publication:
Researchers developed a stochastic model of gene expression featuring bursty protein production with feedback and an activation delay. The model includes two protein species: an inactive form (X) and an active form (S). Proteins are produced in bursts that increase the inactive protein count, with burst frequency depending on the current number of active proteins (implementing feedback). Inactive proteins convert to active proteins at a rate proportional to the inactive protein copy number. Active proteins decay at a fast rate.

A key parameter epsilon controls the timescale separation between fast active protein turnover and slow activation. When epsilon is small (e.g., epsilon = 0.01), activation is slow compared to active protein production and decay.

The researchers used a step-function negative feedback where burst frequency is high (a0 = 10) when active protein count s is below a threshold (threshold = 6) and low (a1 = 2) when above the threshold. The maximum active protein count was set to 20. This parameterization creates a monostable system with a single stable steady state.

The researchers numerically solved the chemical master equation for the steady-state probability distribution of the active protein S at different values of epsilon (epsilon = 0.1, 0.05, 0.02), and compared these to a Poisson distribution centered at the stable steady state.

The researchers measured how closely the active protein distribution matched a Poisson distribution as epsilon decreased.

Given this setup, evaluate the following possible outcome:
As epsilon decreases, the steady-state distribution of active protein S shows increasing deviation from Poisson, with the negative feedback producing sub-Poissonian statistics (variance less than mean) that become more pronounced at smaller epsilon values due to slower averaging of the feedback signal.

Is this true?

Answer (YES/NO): NO